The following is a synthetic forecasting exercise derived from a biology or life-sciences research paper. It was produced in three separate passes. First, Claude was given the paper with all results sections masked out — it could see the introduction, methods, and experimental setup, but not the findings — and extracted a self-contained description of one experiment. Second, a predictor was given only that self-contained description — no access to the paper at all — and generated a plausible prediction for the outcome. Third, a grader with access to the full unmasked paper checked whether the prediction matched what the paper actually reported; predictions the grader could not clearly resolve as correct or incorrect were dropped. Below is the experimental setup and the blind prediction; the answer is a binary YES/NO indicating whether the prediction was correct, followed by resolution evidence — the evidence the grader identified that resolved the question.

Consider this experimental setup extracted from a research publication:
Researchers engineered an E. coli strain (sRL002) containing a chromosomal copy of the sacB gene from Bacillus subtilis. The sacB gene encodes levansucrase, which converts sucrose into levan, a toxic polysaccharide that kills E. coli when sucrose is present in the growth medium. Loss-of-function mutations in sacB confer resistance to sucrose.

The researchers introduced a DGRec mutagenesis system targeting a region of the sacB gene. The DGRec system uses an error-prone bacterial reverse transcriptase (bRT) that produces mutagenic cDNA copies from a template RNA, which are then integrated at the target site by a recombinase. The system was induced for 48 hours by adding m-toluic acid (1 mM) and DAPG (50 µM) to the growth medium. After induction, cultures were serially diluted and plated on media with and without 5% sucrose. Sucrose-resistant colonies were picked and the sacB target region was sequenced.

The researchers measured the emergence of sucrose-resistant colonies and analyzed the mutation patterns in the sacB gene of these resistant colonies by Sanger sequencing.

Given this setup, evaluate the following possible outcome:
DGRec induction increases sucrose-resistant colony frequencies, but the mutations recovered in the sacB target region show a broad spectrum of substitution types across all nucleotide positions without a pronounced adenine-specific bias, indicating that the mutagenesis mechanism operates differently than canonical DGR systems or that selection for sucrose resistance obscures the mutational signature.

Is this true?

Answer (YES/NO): NO